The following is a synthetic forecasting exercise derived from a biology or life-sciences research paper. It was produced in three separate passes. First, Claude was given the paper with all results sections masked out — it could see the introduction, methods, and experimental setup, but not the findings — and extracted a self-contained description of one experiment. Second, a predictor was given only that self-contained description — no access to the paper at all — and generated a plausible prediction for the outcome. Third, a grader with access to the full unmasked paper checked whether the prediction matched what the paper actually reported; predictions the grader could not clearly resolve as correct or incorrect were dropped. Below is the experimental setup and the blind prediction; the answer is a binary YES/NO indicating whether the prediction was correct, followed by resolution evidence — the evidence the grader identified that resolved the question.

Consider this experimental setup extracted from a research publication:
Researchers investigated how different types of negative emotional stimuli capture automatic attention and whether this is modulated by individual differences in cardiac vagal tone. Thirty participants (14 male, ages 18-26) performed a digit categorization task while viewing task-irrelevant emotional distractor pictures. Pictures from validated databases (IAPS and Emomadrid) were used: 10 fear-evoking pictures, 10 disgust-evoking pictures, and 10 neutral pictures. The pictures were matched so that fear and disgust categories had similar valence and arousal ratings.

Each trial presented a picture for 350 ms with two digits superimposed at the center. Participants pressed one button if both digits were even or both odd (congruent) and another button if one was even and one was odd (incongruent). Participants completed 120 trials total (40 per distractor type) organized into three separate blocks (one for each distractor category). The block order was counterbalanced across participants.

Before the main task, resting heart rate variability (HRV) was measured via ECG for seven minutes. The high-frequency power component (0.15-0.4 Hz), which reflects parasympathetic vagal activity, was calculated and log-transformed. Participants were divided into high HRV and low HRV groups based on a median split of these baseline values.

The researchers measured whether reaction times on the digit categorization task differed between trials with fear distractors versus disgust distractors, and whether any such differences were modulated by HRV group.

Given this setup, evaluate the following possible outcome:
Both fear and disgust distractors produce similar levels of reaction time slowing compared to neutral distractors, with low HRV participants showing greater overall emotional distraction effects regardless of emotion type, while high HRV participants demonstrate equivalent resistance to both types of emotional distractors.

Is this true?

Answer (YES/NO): NO